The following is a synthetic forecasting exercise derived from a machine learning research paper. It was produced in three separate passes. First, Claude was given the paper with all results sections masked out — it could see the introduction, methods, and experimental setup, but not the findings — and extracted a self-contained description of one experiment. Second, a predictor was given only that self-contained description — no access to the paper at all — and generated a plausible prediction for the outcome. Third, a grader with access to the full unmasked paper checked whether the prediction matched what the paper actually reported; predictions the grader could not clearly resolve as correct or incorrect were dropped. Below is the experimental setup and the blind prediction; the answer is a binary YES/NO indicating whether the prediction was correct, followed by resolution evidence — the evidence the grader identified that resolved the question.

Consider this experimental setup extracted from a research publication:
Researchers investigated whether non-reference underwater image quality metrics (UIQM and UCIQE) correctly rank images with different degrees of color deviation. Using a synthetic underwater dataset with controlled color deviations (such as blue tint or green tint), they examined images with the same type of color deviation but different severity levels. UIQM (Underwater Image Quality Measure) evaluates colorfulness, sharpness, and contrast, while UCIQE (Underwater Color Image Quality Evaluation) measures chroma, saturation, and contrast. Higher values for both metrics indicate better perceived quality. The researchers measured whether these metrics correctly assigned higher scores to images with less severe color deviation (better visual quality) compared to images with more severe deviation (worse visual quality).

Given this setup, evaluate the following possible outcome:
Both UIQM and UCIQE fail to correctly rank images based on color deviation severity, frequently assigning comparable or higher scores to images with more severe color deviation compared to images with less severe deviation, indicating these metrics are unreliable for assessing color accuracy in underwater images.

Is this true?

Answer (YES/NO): NO